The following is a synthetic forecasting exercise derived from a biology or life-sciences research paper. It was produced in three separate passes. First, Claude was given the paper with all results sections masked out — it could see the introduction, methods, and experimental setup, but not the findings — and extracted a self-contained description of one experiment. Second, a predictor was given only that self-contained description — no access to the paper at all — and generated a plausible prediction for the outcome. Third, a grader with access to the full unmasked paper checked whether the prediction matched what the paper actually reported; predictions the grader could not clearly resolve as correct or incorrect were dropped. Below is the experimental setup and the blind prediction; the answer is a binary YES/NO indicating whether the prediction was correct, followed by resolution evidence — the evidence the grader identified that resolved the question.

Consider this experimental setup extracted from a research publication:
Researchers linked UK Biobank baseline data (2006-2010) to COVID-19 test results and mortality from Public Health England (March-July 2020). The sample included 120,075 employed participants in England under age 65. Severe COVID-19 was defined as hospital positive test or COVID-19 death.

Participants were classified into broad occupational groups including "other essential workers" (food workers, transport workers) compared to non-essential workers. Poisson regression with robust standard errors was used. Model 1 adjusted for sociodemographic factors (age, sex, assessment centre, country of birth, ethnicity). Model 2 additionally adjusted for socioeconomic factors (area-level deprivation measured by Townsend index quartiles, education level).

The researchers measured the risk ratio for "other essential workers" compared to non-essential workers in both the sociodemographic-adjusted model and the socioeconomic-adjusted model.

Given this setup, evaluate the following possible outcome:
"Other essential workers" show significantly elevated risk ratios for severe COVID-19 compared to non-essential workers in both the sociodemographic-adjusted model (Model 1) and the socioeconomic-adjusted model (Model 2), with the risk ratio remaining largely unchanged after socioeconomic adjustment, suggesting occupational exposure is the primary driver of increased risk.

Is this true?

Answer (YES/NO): NO